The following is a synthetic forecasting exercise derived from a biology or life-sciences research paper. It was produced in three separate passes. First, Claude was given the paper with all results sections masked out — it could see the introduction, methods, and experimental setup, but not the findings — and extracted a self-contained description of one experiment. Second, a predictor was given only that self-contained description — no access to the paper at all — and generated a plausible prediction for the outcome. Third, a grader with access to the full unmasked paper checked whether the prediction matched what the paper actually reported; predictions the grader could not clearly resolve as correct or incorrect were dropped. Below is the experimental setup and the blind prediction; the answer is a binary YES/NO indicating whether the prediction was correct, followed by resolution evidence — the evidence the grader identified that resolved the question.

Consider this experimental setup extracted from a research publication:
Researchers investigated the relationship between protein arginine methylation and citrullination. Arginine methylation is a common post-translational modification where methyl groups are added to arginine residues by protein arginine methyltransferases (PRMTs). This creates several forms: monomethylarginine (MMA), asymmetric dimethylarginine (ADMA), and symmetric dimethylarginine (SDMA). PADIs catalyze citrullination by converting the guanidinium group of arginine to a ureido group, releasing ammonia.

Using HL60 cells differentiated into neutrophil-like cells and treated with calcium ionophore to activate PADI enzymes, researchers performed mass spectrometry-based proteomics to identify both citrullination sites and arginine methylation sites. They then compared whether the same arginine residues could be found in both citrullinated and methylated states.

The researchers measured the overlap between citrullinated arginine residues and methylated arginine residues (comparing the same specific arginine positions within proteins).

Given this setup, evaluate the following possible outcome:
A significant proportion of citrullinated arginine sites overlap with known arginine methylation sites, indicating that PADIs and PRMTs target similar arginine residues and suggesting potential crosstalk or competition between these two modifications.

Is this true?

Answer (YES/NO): YES